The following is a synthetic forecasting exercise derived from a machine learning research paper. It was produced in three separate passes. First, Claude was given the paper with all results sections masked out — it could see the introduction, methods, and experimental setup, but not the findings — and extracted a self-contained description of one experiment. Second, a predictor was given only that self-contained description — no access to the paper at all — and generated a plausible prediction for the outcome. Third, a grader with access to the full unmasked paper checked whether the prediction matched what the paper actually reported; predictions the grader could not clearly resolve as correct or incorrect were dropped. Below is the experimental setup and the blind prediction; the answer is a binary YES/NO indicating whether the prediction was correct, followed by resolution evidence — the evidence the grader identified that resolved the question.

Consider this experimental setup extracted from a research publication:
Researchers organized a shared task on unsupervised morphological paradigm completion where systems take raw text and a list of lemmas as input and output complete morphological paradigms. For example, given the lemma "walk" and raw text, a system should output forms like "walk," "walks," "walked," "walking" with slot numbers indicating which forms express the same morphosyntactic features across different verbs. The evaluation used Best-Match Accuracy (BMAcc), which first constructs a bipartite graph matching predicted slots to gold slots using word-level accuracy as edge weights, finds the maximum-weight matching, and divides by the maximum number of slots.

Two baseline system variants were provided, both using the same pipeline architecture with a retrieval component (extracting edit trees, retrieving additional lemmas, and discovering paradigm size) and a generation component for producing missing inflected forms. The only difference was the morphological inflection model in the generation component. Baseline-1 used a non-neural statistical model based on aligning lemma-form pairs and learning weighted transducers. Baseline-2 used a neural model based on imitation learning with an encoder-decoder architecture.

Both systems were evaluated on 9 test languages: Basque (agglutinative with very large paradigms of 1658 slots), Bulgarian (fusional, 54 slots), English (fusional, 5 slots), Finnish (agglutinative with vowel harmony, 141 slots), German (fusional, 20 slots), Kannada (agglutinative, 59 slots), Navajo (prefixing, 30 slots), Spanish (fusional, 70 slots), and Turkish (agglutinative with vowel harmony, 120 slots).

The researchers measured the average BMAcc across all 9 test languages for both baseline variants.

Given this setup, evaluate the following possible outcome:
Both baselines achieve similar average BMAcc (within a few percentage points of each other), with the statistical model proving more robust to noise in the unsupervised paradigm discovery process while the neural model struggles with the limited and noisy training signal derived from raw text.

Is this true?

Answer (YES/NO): NO